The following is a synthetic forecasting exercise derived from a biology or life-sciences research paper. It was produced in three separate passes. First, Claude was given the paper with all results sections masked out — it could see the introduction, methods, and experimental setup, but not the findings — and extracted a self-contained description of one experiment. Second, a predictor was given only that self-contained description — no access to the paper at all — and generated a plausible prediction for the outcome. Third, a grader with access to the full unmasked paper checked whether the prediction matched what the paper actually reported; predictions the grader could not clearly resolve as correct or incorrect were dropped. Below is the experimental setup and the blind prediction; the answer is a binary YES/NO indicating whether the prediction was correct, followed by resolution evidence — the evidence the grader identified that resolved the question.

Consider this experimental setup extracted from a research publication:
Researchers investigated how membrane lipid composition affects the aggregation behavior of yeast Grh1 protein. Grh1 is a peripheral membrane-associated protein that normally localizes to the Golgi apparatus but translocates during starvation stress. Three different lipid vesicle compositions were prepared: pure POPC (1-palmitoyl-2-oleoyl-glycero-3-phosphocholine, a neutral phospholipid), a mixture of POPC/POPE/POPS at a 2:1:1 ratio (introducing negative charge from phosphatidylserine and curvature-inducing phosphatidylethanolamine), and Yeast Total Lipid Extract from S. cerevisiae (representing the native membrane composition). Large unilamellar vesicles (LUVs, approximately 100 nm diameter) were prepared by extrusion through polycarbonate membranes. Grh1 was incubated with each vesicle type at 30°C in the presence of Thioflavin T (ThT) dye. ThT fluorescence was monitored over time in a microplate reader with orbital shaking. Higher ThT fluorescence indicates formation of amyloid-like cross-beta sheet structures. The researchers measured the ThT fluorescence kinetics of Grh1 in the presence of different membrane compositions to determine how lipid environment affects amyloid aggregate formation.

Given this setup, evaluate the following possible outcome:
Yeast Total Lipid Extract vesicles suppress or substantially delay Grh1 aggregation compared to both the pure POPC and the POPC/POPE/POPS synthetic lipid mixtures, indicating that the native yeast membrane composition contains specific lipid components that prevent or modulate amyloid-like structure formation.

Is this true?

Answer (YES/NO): NO